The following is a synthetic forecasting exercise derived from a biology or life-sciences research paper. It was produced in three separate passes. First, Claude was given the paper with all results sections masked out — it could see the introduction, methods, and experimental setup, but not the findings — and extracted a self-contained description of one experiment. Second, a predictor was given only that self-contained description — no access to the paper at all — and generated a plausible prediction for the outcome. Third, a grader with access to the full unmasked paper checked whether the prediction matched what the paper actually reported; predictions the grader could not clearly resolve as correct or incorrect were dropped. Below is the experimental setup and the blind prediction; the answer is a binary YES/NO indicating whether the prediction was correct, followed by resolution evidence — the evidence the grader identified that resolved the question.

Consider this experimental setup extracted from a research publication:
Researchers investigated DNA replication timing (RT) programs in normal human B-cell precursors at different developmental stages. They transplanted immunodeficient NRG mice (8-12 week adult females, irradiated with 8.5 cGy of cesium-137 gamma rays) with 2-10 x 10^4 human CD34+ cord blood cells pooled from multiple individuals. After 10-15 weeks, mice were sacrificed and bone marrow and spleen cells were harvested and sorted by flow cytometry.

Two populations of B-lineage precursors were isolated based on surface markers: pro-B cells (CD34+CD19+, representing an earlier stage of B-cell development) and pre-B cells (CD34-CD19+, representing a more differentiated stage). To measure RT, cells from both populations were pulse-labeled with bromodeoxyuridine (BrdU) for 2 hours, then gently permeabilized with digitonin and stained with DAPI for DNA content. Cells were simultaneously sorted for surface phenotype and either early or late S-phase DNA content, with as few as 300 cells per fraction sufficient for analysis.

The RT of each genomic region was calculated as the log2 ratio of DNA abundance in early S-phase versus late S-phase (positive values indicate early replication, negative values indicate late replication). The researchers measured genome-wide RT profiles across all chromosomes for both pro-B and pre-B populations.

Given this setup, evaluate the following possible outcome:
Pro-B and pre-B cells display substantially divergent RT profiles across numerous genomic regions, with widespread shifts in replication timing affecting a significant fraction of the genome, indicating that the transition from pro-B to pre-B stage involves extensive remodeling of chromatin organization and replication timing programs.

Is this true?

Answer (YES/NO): NO